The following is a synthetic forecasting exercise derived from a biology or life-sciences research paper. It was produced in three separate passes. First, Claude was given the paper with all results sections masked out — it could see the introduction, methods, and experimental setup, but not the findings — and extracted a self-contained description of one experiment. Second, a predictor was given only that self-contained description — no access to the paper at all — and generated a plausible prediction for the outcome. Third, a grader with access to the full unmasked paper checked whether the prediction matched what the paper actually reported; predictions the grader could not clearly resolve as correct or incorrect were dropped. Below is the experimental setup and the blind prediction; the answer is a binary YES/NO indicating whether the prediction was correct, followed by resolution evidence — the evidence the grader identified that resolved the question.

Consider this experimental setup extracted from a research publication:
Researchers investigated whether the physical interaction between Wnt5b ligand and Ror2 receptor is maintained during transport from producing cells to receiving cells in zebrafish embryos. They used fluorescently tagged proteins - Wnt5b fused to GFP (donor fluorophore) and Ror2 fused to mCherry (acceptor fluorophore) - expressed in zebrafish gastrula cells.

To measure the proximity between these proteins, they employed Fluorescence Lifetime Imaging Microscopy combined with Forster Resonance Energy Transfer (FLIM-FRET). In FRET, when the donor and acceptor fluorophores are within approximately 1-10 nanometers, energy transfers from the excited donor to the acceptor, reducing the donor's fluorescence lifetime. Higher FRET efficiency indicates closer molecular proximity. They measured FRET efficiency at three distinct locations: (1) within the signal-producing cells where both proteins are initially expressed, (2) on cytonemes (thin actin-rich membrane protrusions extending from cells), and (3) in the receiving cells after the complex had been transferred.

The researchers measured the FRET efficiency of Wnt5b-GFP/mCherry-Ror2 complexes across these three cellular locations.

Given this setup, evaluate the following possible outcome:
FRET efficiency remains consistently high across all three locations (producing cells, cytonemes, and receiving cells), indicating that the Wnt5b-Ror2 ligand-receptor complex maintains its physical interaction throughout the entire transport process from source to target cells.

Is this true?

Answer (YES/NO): YES